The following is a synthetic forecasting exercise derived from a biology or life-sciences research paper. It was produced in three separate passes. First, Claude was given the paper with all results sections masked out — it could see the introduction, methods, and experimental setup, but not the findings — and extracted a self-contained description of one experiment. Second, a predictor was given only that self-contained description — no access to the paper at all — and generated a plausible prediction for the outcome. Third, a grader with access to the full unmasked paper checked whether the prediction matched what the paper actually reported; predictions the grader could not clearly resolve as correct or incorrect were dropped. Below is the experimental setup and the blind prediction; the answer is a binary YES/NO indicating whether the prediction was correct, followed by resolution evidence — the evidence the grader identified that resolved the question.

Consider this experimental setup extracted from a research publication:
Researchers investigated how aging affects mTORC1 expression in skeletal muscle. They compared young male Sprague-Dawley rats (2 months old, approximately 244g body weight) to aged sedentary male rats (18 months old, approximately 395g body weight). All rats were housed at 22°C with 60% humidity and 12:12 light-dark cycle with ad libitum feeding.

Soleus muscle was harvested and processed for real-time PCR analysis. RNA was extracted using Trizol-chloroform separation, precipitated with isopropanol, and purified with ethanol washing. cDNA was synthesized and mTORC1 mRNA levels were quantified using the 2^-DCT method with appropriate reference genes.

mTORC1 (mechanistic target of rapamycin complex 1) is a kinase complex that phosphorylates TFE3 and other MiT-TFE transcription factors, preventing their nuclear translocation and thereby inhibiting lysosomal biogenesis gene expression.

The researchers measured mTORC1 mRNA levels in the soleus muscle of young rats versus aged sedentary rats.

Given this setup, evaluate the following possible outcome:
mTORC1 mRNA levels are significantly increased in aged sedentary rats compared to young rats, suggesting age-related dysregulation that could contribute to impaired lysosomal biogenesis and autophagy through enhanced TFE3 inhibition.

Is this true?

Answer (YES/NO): NO